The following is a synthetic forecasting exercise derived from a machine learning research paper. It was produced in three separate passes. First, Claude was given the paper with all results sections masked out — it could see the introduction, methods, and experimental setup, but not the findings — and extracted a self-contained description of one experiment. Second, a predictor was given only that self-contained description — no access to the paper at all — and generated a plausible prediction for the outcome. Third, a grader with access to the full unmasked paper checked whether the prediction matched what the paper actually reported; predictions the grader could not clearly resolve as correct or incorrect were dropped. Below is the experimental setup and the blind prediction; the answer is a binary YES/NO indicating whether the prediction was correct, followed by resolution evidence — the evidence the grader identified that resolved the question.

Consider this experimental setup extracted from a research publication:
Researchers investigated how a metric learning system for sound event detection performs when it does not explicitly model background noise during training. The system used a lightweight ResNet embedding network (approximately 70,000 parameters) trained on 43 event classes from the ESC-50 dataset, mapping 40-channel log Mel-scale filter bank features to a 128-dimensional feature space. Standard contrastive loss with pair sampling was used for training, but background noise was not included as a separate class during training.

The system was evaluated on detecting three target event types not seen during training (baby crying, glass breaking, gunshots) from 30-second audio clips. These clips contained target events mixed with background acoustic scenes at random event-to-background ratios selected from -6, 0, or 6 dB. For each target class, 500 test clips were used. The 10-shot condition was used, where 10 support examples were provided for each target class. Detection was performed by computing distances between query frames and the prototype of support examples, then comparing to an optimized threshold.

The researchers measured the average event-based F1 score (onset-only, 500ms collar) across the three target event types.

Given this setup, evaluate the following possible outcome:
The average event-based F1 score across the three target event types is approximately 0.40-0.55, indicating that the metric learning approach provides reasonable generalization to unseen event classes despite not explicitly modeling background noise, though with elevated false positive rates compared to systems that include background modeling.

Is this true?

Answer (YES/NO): NO